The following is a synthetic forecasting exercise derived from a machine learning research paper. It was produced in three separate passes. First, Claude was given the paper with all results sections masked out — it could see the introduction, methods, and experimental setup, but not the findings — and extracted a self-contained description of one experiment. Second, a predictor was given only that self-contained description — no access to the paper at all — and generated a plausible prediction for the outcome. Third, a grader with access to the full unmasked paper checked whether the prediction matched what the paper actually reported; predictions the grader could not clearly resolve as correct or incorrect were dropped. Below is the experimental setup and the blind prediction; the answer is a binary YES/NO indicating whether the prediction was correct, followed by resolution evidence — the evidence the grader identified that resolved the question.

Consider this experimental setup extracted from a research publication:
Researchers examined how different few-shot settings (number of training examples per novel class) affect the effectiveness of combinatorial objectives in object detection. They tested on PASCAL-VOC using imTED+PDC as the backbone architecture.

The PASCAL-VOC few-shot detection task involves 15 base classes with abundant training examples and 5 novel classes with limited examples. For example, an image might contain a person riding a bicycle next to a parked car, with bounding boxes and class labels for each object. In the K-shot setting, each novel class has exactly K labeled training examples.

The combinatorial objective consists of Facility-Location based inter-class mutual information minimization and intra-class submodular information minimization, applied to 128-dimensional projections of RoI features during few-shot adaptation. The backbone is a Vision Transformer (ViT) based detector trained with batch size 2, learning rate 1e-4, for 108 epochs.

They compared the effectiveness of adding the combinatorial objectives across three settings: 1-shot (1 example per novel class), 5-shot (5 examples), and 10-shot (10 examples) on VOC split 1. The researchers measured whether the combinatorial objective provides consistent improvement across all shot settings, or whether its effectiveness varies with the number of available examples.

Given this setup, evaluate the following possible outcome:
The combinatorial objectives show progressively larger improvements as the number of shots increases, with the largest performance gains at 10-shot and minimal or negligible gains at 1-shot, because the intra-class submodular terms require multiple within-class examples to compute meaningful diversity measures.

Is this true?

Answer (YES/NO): NO